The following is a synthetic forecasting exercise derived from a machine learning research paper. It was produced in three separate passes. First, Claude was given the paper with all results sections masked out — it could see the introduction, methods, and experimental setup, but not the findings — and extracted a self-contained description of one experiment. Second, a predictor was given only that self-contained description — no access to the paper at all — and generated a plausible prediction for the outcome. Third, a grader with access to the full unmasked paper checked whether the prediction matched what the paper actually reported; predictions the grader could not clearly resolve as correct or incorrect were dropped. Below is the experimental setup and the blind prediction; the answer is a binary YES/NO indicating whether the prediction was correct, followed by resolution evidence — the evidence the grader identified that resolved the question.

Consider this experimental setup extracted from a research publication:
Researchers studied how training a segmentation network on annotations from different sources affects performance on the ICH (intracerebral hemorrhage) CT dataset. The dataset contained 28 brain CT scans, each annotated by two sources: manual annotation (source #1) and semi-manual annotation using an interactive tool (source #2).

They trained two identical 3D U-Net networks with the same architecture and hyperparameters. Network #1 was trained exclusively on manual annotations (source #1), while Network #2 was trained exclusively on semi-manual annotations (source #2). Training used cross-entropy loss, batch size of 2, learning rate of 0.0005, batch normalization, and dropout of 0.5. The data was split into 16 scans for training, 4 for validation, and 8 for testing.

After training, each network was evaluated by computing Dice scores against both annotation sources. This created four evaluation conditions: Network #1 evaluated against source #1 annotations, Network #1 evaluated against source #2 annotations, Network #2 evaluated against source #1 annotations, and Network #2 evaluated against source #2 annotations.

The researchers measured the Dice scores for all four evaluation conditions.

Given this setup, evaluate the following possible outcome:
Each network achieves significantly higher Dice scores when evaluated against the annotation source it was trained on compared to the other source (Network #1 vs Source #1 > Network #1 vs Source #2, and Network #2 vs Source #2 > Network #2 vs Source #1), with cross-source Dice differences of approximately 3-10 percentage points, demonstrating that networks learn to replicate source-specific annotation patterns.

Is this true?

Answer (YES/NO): YES